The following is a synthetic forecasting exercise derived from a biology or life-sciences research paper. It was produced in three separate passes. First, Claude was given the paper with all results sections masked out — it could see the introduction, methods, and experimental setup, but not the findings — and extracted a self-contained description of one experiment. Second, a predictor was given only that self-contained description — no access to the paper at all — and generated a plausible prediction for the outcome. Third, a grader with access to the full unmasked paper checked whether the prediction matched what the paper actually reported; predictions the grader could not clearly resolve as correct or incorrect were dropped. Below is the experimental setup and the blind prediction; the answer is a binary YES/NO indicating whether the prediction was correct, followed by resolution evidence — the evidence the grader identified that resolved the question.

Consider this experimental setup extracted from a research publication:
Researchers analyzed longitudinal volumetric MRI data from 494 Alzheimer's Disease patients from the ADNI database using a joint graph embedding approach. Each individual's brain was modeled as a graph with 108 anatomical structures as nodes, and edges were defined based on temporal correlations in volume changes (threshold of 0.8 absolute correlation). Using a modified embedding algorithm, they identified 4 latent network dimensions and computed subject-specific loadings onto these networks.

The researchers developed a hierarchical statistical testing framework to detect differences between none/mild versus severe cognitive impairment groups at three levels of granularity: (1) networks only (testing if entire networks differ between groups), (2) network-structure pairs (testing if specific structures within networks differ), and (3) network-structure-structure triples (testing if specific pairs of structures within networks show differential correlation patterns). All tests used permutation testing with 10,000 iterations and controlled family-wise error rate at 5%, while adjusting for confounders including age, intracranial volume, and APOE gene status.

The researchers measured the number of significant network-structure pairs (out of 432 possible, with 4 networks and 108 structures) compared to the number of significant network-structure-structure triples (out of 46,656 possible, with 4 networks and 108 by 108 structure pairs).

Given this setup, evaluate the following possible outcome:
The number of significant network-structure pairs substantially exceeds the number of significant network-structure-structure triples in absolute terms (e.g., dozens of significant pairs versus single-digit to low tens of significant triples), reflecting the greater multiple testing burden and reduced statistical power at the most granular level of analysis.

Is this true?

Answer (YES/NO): NO